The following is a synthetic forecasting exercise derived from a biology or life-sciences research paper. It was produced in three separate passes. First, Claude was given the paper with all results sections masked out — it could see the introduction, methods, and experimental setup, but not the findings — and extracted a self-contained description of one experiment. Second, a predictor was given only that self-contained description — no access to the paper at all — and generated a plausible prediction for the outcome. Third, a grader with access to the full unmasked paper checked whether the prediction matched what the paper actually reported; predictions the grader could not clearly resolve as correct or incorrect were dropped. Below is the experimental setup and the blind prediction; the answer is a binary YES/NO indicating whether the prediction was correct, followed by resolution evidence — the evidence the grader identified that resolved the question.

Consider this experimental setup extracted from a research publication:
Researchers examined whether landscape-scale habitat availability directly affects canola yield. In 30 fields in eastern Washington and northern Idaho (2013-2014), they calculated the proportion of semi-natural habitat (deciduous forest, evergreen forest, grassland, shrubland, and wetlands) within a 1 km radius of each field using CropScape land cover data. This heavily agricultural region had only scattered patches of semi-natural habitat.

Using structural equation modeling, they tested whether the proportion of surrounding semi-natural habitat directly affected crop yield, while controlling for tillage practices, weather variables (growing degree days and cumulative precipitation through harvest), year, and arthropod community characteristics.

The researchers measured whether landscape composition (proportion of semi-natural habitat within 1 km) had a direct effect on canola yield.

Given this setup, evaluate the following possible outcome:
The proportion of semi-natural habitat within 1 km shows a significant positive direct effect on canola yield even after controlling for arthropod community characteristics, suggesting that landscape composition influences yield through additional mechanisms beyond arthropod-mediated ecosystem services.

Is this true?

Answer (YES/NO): NO